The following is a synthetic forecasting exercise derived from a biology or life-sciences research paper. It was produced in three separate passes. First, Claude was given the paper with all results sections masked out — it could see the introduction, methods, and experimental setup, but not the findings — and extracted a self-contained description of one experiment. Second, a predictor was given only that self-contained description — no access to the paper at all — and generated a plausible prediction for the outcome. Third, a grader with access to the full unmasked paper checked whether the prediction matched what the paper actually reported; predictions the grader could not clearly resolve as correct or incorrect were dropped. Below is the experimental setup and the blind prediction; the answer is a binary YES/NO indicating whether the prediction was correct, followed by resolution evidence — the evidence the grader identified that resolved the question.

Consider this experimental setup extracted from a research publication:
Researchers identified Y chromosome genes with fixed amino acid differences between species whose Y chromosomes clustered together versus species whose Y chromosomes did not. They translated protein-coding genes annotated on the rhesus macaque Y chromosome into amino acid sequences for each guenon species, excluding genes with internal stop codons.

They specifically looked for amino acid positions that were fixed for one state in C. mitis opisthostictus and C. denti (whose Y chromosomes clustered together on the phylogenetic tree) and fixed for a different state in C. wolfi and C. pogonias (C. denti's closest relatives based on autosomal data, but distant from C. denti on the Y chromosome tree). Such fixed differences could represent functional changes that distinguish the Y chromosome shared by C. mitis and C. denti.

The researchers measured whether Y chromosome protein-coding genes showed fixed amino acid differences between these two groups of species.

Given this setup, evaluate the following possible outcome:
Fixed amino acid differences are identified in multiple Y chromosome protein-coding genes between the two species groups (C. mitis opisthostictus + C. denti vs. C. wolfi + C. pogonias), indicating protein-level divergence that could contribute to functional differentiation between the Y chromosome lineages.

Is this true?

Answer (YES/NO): YES